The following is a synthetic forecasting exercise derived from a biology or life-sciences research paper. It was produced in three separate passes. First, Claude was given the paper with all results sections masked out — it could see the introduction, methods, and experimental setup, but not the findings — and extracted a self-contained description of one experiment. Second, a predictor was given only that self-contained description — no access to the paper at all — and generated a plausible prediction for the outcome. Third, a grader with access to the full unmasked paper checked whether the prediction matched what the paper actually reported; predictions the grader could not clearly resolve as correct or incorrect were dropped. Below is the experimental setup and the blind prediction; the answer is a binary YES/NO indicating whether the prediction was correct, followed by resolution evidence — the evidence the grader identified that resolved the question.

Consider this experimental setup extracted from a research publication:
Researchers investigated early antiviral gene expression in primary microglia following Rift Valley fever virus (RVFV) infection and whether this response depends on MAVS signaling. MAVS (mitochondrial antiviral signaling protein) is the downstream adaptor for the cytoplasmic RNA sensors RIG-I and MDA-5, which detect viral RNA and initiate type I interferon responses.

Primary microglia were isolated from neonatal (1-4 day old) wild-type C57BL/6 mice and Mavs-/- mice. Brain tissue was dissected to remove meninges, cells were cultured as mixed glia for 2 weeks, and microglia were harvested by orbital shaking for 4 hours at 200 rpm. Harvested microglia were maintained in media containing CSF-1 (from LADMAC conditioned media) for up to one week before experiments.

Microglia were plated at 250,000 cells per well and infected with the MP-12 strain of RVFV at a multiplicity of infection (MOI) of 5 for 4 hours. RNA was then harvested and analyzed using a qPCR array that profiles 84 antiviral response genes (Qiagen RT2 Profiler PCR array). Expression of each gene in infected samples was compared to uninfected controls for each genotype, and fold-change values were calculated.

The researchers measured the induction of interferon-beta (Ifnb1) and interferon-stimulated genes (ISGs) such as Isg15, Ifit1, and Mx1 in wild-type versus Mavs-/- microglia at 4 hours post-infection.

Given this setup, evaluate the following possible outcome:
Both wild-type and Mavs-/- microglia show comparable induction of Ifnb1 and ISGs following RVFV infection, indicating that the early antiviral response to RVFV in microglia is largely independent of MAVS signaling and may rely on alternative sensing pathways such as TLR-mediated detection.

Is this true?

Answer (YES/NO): NO